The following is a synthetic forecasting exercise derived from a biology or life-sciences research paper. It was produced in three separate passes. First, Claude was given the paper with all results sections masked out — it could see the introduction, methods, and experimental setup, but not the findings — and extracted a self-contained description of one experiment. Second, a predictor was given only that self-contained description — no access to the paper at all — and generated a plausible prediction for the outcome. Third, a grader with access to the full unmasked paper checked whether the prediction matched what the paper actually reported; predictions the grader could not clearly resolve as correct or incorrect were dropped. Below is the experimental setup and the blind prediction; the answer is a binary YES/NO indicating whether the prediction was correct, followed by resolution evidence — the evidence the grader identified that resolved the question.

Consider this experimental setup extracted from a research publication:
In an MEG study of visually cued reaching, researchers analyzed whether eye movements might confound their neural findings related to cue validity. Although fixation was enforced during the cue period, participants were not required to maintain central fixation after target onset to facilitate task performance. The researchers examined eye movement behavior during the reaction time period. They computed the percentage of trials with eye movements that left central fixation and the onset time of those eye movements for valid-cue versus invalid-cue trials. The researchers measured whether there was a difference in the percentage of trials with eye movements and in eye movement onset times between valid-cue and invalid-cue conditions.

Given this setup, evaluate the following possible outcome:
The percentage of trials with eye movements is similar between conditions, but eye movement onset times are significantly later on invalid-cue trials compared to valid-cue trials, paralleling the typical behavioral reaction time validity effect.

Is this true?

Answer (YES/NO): YES